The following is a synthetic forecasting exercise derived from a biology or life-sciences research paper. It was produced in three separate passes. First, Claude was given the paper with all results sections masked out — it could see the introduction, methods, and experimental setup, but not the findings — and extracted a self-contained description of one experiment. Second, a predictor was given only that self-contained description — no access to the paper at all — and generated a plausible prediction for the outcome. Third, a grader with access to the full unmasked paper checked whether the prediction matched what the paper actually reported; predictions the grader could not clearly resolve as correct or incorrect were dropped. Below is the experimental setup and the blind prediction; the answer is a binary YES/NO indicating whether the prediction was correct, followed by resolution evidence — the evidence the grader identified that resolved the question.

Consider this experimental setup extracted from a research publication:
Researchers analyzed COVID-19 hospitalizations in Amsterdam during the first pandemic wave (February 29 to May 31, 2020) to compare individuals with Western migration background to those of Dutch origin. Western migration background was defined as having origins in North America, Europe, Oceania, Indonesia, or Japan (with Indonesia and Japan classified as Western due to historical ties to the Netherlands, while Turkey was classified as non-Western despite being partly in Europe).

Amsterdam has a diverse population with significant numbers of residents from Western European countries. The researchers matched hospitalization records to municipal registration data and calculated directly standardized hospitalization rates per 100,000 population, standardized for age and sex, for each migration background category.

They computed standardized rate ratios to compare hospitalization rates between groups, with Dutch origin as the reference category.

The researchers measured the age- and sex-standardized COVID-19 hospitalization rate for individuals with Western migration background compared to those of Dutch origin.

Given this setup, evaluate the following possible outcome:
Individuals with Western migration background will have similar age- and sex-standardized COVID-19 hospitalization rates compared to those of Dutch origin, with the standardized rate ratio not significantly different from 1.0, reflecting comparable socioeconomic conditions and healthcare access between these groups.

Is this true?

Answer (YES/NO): YES